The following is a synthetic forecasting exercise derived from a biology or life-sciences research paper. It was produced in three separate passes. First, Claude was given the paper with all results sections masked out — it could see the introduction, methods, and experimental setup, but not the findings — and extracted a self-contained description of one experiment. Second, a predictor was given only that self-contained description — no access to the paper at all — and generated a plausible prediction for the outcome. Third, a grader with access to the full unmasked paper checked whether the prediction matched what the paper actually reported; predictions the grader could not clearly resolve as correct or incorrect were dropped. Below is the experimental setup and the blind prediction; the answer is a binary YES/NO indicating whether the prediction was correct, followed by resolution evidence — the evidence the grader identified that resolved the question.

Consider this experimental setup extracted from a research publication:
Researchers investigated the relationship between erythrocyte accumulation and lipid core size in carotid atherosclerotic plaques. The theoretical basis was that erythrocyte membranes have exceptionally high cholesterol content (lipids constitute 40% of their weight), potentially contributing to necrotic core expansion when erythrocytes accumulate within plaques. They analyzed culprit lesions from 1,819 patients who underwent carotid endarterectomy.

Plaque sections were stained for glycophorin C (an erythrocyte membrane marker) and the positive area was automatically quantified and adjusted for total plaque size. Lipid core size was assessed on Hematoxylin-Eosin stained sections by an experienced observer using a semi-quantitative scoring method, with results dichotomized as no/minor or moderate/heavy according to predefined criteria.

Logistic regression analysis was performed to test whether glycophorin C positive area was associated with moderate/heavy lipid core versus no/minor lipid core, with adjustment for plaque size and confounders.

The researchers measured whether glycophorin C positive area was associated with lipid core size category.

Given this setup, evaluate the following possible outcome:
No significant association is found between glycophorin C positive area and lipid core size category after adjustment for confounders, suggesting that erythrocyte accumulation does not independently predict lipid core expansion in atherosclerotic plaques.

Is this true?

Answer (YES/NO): NO